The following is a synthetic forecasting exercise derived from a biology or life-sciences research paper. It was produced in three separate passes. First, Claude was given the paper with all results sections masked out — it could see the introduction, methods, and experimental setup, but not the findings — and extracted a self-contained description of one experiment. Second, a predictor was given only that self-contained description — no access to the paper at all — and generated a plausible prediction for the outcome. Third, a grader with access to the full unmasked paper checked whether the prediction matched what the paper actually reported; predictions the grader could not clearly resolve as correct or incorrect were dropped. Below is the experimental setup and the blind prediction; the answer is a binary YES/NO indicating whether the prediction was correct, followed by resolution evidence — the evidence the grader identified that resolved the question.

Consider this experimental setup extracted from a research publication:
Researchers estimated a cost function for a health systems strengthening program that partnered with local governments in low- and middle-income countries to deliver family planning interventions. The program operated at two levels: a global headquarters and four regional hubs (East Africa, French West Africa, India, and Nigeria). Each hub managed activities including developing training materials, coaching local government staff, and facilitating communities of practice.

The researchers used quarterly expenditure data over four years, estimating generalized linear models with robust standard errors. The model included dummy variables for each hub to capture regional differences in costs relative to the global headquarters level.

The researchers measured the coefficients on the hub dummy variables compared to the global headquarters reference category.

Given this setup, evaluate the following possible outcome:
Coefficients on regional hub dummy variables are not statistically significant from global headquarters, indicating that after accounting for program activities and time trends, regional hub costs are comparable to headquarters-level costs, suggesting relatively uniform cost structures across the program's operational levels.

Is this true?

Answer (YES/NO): NO